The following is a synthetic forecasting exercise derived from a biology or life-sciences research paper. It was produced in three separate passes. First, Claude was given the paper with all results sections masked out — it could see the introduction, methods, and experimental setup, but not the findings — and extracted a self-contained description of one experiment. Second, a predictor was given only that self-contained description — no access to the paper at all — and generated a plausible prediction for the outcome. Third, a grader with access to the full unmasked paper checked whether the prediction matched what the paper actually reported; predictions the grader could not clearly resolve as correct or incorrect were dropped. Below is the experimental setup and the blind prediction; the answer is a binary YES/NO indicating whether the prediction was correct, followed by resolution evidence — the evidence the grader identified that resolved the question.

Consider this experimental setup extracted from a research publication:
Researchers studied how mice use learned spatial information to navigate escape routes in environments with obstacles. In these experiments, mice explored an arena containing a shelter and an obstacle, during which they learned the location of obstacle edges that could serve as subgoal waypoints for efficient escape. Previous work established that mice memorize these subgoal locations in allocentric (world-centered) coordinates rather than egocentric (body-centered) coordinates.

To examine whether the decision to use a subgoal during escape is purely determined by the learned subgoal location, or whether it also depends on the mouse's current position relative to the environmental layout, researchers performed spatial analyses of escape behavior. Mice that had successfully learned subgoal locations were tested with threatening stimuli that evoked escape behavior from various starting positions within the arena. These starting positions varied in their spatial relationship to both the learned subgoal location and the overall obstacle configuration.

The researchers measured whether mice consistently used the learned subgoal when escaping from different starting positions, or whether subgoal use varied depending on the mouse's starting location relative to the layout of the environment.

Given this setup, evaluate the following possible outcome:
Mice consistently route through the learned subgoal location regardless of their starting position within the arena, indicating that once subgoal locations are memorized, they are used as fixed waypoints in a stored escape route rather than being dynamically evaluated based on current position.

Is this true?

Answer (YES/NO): NO